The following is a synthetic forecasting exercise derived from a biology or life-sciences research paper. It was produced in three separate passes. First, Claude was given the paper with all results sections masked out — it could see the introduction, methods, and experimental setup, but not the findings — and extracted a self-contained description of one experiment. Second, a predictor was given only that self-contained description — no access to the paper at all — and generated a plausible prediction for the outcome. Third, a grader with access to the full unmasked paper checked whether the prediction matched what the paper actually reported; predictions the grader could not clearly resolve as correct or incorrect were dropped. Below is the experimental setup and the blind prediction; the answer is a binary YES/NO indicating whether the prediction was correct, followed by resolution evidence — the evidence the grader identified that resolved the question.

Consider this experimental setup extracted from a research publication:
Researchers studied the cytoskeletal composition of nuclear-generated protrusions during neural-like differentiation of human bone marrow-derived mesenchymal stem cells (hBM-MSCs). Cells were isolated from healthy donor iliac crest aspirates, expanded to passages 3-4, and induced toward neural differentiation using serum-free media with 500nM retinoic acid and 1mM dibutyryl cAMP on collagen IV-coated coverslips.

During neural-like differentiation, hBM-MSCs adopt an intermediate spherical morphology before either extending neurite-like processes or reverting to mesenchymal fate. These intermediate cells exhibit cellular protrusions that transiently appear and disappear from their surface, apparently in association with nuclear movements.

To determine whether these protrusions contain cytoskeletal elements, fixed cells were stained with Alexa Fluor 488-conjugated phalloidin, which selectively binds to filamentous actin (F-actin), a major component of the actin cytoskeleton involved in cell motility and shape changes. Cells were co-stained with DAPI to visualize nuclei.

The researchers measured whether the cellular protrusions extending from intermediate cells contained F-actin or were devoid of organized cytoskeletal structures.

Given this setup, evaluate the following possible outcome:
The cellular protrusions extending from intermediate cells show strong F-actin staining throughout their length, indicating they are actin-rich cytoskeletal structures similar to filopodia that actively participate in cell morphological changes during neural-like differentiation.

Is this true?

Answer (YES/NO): NO